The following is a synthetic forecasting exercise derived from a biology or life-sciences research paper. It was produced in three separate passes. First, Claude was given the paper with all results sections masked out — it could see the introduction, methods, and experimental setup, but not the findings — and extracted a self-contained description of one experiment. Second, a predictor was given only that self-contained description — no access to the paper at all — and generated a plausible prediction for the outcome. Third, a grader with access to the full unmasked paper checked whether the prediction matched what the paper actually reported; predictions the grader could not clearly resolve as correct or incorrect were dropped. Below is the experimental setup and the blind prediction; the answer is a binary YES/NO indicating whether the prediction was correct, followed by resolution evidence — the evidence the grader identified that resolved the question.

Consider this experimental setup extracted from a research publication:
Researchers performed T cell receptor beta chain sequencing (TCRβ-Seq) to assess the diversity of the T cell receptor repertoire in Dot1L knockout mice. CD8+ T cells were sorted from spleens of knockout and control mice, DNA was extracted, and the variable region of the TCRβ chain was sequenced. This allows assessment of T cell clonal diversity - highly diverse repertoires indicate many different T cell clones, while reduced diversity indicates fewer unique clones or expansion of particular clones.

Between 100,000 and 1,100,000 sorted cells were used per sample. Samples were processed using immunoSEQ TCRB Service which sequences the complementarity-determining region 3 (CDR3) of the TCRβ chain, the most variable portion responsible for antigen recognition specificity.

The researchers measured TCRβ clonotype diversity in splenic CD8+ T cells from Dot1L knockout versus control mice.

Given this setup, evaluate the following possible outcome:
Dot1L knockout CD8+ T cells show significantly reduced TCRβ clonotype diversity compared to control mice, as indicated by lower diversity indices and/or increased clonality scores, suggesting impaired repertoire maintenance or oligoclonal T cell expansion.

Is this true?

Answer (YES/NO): NO